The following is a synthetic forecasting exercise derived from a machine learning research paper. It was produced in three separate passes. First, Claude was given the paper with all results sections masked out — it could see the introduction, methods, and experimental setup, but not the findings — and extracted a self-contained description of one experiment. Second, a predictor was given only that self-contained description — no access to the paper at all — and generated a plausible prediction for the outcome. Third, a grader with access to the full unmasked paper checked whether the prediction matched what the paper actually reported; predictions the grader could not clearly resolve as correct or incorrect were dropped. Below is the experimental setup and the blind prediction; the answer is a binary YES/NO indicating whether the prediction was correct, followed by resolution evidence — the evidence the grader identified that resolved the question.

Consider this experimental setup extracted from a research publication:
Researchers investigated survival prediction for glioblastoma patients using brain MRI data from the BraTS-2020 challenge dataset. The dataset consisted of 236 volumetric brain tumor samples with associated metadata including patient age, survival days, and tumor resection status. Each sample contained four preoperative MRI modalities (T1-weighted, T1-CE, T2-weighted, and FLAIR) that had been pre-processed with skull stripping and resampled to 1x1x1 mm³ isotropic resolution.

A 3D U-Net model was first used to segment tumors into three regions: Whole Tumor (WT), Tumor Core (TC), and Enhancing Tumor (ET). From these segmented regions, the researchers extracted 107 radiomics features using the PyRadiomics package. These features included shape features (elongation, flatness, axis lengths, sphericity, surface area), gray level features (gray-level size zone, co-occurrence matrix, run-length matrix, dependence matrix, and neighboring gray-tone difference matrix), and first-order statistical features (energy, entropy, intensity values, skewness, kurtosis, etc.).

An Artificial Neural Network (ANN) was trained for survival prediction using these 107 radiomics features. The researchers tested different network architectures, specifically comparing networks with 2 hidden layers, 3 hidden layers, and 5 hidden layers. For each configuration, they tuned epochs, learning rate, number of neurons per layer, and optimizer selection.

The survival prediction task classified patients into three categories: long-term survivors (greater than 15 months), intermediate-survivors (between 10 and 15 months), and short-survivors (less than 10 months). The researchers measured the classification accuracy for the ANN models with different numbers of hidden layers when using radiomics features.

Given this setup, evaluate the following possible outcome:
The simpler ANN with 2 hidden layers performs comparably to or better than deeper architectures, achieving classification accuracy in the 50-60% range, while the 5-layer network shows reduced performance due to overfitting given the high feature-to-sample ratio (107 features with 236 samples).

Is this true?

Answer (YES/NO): NO